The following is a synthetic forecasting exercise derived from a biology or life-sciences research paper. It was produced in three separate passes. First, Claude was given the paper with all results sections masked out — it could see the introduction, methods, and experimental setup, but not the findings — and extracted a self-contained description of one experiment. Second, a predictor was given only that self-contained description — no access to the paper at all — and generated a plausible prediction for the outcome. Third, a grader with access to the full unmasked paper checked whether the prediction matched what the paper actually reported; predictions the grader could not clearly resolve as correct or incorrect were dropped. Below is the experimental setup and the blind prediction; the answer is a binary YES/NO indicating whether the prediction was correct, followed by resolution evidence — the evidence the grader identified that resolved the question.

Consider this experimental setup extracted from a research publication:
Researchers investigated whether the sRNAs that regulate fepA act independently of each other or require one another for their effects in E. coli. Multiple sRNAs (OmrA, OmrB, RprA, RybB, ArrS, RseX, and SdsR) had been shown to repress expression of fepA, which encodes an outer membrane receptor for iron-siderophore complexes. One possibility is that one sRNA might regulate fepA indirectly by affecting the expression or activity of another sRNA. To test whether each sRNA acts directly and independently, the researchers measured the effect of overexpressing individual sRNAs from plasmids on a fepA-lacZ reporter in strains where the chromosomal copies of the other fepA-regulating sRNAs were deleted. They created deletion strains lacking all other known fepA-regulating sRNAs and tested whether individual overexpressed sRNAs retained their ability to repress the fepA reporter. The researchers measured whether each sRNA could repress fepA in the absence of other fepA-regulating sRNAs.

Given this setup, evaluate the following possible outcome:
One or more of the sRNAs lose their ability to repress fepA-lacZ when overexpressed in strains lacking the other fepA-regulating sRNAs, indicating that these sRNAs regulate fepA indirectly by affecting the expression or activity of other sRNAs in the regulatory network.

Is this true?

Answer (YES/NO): NO